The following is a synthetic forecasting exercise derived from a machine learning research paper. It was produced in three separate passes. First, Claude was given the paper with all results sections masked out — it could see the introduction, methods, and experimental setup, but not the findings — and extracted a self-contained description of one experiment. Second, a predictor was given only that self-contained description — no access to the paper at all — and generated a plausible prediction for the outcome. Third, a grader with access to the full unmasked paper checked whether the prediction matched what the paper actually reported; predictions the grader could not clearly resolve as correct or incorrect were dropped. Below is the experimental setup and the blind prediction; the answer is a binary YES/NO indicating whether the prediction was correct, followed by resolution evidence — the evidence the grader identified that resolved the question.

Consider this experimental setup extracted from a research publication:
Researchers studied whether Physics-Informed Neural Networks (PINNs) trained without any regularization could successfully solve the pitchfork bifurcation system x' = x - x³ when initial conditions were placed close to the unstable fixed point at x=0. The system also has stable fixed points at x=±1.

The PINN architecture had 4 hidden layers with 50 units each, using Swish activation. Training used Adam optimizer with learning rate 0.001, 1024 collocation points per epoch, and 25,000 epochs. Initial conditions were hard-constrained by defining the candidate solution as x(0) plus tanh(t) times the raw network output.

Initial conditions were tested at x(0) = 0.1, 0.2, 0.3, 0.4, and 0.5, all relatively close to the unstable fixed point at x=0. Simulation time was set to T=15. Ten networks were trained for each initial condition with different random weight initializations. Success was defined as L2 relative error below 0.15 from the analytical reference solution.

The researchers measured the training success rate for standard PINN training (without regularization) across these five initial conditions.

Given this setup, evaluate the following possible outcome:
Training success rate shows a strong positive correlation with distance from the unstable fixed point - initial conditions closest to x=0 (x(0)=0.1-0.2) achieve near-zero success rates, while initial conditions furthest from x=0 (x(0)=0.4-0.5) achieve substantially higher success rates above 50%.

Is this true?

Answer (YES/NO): NO